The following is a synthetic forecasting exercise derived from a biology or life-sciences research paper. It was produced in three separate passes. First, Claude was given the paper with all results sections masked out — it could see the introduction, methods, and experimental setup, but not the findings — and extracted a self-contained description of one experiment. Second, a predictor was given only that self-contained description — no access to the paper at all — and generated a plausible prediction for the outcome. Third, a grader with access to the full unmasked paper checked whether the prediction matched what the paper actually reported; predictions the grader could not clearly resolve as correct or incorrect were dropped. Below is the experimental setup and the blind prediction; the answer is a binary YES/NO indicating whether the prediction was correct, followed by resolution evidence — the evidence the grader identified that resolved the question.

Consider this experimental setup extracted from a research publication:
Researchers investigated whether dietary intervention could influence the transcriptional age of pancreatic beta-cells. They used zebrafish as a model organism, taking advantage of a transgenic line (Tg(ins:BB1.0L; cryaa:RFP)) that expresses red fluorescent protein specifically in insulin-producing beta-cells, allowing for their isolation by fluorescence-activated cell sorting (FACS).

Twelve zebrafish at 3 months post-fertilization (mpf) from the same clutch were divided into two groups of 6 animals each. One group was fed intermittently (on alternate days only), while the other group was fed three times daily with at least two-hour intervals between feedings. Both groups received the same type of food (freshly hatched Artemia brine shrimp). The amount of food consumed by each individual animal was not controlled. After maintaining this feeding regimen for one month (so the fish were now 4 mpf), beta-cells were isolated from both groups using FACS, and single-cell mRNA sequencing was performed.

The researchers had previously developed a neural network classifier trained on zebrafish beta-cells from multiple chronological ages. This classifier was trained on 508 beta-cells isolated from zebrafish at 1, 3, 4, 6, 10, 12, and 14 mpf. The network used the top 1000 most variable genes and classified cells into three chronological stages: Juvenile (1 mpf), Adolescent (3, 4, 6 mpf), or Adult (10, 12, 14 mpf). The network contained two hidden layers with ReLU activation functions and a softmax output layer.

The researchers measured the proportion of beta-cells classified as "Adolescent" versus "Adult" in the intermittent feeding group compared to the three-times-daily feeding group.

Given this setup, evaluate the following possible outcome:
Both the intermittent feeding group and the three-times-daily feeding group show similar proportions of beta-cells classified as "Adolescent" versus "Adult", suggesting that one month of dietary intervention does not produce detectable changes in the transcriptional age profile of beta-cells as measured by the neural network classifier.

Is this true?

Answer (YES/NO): NO